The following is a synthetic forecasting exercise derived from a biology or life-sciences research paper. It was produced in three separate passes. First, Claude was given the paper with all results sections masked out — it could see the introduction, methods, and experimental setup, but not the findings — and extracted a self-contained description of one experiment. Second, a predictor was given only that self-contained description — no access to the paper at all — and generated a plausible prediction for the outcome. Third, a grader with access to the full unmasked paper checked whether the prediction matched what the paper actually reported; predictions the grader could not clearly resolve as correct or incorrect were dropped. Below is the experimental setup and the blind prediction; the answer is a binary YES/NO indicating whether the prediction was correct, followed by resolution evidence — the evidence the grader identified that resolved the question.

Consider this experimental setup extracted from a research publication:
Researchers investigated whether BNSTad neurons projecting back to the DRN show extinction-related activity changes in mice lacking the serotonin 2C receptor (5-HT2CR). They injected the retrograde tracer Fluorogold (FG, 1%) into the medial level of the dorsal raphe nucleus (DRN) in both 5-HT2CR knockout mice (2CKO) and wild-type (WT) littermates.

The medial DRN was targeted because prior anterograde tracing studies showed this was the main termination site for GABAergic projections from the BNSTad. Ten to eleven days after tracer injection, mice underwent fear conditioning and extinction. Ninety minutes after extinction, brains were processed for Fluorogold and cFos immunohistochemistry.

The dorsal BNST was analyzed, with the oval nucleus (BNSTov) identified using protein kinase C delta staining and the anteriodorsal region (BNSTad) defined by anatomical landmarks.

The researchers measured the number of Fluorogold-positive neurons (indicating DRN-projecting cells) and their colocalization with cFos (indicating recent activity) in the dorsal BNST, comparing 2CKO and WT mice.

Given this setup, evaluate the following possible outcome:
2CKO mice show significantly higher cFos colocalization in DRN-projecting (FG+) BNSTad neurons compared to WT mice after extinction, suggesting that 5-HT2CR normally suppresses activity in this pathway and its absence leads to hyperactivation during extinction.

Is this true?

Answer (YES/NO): NO